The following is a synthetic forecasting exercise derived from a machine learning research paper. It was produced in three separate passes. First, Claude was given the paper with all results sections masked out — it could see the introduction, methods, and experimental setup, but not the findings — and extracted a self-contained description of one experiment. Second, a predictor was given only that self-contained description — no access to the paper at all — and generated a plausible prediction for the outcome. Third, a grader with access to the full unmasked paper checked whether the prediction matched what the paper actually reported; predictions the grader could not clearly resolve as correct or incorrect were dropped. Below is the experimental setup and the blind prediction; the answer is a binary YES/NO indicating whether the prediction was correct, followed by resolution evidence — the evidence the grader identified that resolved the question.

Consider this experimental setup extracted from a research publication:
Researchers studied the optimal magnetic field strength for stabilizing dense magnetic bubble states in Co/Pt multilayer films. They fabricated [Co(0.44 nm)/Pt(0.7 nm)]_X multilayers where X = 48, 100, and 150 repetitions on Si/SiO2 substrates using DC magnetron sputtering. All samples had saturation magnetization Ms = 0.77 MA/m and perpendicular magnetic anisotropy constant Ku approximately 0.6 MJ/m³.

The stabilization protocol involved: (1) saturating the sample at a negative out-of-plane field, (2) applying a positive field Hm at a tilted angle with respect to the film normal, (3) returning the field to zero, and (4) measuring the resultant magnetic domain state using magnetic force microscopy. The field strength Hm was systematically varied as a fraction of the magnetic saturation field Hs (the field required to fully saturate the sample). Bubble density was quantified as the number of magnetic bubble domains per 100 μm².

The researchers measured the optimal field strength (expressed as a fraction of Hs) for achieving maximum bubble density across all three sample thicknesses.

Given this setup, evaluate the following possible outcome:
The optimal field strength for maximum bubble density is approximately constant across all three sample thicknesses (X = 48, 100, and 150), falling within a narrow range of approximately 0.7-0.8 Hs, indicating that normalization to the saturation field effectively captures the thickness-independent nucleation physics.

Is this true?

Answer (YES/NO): NO